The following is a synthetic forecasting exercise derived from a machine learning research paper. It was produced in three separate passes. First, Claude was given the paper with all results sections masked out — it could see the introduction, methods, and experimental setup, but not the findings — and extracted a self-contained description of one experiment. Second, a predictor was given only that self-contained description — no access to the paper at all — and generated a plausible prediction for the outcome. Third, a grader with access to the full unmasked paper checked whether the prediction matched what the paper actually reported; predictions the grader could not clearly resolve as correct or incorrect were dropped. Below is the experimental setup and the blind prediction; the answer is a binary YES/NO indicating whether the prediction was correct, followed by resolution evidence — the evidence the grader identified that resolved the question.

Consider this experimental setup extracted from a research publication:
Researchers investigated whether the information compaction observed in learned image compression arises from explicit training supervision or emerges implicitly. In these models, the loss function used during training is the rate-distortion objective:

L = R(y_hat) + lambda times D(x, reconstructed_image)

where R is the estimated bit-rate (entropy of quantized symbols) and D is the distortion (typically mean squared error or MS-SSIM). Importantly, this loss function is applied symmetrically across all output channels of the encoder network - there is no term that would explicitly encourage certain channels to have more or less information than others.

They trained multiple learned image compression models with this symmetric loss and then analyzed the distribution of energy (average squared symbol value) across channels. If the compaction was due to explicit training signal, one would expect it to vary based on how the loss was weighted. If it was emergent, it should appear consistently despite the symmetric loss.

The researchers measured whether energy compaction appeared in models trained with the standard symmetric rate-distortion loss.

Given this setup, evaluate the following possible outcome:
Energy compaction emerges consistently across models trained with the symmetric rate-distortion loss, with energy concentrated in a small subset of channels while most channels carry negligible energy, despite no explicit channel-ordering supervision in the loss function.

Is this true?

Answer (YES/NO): YES